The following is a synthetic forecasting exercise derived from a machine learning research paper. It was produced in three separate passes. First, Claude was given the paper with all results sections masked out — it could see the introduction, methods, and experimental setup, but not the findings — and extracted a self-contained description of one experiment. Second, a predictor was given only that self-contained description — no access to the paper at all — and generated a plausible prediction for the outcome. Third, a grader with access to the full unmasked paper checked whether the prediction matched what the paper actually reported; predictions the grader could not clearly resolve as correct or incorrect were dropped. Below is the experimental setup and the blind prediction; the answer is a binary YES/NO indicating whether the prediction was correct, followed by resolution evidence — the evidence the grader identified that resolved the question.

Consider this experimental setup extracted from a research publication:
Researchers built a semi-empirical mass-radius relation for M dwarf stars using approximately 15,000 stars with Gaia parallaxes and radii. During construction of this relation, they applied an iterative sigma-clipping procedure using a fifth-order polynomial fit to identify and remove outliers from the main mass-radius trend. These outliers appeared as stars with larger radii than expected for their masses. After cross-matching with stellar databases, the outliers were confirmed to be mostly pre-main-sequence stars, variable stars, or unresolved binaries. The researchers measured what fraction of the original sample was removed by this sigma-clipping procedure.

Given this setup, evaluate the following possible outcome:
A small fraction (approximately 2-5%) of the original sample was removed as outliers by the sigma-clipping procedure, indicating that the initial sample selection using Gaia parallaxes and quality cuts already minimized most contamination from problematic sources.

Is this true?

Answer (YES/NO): YES